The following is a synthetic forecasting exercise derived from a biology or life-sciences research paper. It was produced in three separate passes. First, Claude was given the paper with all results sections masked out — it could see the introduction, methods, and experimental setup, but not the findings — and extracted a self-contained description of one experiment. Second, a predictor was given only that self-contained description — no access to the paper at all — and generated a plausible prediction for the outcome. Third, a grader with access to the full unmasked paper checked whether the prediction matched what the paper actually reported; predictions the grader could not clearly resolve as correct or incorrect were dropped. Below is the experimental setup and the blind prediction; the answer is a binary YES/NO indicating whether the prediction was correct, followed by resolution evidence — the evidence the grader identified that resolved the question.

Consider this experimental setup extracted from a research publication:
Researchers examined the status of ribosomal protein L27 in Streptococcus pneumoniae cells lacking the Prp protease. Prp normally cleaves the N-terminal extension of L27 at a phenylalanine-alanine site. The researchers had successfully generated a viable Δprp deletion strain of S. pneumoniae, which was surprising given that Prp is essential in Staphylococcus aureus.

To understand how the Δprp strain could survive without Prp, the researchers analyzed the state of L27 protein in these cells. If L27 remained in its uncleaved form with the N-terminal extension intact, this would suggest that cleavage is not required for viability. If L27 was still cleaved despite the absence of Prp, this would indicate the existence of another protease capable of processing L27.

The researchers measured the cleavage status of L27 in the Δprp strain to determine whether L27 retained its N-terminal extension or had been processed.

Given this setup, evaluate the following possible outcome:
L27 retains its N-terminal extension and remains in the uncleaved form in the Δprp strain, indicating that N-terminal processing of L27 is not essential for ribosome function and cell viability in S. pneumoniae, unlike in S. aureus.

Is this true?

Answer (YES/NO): NO